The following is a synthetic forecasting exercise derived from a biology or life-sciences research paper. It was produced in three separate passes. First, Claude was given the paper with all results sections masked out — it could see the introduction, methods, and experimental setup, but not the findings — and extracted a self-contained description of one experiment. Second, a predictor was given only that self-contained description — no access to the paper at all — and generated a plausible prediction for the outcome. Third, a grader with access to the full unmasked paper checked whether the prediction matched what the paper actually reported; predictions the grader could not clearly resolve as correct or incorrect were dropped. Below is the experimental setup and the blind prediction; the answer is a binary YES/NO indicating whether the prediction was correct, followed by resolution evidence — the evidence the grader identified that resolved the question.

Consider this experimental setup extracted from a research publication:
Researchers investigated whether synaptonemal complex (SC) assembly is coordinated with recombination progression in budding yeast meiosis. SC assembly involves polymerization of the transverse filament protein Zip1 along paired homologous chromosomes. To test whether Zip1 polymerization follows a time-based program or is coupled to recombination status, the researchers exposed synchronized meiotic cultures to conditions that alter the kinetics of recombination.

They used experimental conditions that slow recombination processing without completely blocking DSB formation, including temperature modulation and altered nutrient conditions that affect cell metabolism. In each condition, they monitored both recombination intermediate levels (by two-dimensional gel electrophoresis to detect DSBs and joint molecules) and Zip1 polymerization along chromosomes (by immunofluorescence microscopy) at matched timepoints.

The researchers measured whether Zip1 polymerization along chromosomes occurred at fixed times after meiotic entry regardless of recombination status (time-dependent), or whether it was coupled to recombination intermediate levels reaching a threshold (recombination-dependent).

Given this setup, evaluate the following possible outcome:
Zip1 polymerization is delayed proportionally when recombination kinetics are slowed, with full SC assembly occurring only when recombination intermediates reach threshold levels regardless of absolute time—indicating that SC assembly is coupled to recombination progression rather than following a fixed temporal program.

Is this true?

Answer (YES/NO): YES